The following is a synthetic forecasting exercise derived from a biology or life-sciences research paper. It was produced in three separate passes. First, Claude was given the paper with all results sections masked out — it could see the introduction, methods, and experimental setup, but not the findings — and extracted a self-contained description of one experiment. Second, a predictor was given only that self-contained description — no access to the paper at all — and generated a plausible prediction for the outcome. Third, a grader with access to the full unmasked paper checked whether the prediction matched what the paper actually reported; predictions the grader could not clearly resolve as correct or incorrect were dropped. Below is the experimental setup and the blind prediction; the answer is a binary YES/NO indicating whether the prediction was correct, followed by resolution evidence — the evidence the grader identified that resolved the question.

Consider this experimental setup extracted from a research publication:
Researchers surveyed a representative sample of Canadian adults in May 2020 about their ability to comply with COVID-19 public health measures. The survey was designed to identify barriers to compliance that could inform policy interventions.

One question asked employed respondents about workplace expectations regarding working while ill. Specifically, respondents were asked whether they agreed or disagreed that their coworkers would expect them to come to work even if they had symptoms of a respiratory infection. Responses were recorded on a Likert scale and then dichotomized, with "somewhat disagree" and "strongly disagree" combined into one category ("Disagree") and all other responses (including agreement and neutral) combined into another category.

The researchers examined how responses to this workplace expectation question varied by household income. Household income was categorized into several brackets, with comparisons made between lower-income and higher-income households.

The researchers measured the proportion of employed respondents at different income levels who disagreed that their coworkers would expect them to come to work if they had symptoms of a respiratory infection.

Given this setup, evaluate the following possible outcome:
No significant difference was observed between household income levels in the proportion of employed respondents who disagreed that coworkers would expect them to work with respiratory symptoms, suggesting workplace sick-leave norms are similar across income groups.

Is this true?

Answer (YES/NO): NO